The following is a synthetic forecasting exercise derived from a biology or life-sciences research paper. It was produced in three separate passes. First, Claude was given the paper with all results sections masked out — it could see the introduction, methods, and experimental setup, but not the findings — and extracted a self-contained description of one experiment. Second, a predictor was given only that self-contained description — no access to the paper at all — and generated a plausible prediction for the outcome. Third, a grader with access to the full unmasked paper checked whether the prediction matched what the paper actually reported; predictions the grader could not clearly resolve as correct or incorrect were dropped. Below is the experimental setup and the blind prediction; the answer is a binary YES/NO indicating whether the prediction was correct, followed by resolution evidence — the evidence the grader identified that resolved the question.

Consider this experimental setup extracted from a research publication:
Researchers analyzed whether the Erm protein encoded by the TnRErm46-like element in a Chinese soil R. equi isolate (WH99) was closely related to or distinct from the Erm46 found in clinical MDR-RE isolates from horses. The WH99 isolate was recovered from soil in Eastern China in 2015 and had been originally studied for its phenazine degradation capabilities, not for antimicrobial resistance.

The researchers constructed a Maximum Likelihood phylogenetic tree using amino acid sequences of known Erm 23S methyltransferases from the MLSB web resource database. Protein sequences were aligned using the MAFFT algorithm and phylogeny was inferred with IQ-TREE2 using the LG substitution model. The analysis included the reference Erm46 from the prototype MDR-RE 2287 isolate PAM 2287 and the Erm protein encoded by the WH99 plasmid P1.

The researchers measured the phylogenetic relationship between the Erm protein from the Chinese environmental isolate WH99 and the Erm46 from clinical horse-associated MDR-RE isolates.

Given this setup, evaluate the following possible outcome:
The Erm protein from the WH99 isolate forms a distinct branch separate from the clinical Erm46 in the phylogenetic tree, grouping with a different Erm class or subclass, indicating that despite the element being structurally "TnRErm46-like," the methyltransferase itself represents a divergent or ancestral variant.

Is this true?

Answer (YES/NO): NO